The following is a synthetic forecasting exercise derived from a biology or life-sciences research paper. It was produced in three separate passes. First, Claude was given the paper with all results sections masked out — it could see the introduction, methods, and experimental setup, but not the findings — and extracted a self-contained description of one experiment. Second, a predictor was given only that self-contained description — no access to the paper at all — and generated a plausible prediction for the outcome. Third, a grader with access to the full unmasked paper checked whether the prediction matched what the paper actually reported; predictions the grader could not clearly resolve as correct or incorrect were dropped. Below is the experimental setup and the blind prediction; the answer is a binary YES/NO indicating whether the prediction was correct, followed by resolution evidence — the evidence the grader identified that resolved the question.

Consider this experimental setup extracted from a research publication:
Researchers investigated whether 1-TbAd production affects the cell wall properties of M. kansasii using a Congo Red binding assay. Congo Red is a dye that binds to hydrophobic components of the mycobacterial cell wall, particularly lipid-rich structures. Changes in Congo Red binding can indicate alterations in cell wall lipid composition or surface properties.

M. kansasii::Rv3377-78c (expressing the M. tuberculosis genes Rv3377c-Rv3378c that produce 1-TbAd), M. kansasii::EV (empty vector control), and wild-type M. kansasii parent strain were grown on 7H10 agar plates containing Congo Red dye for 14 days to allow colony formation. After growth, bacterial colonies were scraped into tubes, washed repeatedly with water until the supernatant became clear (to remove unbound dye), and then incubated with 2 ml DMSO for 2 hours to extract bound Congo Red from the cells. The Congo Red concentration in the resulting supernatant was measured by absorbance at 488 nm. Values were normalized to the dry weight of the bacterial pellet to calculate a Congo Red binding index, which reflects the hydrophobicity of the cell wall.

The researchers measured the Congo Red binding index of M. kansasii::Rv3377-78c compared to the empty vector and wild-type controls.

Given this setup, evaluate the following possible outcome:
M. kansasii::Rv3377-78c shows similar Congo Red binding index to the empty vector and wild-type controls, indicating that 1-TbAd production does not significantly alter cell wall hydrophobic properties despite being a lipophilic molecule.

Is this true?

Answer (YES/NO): YES